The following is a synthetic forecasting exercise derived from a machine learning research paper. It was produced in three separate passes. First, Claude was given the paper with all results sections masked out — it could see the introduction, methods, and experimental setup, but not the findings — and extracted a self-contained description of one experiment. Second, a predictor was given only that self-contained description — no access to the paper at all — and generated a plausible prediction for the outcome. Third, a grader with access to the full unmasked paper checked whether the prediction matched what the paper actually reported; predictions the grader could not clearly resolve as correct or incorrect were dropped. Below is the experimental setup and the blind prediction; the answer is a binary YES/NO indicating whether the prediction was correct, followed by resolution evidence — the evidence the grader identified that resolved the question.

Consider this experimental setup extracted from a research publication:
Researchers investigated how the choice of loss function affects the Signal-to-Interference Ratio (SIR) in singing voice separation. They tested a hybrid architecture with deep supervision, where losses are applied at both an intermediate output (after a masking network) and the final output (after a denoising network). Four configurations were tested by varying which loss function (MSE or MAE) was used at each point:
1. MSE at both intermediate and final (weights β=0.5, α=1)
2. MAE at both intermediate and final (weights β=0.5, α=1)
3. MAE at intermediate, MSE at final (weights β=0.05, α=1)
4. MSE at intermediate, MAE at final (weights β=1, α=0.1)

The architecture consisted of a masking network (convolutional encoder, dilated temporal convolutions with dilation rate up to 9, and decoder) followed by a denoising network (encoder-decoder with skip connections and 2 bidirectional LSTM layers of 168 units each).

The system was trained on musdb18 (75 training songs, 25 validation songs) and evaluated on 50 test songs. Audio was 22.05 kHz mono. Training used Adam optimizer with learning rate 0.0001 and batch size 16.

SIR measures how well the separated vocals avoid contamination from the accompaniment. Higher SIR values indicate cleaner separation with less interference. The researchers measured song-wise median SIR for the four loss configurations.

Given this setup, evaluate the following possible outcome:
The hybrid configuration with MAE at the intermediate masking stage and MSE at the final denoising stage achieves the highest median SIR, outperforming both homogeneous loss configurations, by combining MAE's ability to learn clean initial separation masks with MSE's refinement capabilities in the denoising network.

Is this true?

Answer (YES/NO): NO